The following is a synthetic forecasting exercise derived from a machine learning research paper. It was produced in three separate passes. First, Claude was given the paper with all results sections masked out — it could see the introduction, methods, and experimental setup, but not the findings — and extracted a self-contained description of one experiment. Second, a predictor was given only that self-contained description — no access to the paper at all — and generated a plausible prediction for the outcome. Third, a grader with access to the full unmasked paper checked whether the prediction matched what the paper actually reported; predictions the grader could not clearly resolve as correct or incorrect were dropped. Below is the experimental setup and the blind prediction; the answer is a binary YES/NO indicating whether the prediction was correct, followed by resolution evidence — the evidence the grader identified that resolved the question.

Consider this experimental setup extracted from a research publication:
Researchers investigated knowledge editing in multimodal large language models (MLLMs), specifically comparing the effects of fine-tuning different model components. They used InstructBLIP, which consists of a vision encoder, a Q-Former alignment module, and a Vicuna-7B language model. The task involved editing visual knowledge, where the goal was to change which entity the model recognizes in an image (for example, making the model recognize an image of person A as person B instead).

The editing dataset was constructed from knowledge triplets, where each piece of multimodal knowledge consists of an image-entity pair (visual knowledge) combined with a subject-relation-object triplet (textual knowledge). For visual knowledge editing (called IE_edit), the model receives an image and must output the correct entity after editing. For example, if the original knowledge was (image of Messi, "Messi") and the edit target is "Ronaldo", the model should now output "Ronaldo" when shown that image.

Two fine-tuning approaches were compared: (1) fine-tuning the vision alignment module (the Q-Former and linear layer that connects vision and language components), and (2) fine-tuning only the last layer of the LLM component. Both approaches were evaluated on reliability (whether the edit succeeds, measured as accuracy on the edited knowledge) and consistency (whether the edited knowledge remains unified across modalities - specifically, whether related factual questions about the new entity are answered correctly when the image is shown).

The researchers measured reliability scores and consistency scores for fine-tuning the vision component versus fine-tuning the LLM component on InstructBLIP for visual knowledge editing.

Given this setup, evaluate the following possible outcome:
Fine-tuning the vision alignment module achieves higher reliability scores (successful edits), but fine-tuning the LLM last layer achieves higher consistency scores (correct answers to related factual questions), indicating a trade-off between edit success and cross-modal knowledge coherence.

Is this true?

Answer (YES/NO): NO